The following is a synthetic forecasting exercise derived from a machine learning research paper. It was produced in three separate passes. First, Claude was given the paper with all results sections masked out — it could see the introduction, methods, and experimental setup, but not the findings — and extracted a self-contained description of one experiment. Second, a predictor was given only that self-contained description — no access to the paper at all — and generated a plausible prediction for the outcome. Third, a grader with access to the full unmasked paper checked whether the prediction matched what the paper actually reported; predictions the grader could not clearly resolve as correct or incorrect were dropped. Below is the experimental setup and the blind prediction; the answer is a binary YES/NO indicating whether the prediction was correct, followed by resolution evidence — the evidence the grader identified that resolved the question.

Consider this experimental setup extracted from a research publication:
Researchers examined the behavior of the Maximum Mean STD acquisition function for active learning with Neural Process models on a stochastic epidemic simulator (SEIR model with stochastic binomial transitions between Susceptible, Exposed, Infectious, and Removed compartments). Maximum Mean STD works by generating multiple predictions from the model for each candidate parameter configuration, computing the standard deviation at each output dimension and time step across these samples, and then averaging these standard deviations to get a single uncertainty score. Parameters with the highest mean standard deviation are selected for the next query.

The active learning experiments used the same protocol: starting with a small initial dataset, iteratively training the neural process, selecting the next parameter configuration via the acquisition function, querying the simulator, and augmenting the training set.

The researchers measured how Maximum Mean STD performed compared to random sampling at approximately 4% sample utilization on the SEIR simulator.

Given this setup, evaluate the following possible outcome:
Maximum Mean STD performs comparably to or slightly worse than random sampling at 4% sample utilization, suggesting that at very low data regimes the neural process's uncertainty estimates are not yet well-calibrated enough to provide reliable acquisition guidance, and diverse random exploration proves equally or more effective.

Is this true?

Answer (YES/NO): YES